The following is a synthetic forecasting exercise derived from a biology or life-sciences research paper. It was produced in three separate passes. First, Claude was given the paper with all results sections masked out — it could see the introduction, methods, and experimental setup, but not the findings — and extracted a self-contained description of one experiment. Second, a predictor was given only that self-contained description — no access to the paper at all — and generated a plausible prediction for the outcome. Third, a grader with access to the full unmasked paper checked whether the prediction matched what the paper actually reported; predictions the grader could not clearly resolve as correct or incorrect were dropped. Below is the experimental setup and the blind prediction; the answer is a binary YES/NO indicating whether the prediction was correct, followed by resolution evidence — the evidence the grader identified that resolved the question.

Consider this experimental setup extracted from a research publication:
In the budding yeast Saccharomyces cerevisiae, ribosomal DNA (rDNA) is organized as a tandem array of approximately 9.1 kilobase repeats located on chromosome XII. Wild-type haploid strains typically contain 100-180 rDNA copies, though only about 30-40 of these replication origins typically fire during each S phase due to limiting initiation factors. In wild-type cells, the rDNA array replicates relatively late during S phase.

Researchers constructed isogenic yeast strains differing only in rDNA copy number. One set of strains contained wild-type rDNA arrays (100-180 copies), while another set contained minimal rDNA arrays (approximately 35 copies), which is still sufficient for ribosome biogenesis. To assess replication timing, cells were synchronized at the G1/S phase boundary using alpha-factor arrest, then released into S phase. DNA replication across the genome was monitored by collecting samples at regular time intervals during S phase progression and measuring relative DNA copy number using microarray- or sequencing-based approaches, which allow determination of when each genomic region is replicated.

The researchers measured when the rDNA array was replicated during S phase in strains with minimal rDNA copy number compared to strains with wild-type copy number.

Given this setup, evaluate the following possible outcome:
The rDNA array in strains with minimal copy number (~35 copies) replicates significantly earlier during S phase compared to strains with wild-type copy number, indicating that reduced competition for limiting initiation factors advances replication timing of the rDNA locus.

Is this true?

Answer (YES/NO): NO